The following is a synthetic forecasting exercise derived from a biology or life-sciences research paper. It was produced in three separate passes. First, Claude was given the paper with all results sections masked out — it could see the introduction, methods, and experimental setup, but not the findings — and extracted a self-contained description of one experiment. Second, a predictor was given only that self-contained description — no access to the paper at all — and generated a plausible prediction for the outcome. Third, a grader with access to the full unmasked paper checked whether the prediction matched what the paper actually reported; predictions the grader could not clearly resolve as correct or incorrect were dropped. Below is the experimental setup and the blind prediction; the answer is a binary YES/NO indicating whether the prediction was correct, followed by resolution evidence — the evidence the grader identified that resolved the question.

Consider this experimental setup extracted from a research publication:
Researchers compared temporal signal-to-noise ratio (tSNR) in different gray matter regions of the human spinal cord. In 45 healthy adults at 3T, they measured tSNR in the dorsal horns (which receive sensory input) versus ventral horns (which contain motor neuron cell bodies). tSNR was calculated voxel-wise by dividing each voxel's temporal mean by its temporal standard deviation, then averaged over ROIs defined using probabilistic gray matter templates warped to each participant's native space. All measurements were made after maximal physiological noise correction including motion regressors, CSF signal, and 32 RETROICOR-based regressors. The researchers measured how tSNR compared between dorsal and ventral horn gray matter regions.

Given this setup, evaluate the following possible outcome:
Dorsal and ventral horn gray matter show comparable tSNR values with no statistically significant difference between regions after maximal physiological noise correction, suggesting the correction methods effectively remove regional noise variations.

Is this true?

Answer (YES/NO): NO